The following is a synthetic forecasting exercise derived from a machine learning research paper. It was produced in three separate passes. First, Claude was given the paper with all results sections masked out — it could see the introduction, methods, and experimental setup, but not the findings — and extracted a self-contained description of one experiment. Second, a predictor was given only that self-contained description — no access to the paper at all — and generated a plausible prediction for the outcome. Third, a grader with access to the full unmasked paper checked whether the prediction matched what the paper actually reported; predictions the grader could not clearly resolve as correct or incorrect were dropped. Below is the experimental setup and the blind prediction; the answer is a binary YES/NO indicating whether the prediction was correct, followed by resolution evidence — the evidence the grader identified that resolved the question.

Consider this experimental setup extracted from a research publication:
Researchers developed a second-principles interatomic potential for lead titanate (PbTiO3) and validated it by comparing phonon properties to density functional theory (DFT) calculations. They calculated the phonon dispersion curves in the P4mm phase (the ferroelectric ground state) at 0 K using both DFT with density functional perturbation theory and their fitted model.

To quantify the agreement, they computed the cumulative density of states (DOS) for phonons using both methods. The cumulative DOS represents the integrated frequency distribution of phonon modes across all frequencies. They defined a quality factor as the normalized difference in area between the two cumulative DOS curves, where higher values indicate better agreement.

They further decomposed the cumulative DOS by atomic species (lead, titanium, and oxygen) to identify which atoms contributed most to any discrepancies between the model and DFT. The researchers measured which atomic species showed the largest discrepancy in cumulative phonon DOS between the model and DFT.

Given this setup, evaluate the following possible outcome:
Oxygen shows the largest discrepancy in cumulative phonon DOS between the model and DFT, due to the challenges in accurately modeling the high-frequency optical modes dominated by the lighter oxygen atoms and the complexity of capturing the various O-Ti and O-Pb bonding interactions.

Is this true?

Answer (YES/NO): YES